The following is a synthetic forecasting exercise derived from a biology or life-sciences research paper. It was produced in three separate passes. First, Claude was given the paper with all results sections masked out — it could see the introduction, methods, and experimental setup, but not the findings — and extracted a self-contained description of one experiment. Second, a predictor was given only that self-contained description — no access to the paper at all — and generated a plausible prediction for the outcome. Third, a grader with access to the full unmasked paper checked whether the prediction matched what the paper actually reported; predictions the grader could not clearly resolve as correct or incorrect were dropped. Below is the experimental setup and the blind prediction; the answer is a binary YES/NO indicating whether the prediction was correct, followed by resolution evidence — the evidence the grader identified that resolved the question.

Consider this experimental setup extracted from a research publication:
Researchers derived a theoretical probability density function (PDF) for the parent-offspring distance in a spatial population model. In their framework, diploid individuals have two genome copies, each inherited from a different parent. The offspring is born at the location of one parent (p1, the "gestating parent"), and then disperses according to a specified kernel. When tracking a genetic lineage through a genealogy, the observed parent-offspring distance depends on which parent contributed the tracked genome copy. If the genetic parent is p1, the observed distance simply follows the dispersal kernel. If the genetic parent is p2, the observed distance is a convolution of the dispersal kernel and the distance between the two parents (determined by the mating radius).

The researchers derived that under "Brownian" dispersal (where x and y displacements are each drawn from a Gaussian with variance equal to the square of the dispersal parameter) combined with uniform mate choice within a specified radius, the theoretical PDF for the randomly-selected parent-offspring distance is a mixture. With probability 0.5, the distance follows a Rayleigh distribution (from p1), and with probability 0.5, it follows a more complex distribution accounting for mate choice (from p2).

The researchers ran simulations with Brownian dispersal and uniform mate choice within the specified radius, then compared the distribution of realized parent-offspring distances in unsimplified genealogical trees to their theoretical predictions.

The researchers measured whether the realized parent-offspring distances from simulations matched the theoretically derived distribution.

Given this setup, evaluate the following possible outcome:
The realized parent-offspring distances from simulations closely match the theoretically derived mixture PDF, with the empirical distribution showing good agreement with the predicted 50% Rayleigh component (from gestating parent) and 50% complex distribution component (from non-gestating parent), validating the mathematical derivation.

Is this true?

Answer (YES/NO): YES